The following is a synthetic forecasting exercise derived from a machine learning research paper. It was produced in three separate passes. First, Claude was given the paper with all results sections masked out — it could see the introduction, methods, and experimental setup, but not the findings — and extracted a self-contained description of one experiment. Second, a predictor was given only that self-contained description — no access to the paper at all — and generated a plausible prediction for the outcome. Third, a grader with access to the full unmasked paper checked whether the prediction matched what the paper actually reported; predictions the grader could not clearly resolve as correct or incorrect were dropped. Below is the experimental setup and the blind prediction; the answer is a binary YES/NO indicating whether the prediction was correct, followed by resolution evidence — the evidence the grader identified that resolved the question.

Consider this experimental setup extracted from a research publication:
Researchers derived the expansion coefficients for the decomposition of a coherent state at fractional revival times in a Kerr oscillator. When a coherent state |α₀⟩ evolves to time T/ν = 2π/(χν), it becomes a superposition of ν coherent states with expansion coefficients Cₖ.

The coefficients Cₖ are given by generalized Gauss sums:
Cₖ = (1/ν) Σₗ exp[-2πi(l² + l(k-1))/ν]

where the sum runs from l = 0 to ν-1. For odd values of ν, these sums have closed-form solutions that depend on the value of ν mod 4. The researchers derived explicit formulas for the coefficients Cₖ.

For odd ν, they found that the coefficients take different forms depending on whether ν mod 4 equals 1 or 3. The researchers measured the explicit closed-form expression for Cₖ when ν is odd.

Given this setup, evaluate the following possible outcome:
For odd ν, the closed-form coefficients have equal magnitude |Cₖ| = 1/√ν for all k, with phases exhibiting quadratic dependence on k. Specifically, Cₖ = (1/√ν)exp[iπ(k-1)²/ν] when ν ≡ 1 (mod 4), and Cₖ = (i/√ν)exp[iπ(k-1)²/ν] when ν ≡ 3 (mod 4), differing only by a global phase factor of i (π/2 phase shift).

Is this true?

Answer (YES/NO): NO